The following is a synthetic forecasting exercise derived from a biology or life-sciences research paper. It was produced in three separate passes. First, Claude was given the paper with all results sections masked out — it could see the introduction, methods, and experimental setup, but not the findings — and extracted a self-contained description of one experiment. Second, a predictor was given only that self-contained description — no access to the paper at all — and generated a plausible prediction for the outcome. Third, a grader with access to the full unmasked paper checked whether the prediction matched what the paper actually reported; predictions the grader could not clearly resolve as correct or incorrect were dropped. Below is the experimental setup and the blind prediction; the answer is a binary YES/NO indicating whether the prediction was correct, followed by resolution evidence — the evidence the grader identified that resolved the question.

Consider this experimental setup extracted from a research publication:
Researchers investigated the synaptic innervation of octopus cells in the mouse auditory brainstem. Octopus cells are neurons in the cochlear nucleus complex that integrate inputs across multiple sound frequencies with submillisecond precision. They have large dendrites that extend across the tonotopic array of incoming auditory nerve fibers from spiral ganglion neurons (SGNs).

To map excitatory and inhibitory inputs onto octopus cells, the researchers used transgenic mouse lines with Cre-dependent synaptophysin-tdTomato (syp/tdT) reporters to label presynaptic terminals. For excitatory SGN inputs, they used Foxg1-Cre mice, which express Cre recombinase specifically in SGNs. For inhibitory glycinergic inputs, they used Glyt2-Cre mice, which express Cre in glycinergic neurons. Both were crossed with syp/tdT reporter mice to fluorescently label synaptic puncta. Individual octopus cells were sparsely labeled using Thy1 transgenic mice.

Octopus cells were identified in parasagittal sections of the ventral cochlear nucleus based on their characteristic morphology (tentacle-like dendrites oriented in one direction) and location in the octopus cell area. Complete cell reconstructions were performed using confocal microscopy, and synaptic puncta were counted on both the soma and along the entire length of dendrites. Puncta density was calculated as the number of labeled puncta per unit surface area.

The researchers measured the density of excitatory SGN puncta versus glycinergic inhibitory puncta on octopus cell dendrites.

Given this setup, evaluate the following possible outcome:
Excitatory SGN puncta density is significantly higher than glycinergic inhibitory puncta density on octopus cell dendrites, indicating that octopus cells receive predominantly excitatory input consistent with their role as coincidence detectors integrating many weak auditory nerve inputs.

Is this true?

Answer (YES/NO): YES